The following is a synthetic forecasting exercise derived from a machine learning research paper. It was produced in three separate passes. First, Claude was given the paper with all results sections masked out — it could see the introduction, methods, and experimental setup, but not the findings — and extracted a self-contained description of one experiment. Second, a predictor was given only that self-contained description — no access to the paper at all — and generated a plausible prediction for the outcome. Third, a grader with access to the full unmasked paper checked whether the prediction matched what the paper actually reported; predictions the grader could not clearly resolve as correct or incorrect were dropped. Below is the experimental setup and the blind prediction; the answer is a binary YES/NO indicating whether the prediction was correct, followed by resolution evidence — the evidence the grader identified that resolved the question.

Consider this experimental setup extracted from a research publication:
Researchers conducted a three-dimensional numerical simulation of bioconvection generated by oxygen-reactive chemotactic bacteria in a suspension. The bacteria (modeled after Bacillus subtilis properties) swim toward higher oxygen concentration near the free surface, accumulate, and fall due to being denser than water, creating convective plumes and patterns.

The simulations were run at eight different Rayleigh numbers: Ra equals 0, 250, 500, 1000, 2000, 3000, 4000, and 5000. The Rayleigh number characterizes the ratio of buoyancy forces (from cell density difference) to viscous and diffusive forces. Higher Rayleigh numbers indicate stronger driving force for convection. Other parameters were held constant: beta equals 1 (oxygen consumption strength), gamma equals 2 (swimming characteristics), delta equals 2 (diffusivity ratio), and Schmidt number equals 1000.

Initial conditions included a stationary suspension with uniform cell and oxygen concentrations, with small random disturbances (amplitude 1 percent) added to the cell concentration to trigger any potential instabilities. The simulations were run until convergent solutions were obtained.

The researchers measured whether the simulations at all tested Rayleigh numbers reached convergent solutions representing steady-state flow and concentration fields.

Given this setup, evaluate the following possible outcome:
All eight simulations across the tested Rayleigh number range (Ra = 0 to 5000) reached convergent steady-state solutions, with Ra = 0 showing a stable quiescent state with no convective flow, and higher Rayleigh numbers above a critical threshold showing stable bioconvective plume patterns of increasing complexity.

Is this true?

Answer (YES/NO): YES